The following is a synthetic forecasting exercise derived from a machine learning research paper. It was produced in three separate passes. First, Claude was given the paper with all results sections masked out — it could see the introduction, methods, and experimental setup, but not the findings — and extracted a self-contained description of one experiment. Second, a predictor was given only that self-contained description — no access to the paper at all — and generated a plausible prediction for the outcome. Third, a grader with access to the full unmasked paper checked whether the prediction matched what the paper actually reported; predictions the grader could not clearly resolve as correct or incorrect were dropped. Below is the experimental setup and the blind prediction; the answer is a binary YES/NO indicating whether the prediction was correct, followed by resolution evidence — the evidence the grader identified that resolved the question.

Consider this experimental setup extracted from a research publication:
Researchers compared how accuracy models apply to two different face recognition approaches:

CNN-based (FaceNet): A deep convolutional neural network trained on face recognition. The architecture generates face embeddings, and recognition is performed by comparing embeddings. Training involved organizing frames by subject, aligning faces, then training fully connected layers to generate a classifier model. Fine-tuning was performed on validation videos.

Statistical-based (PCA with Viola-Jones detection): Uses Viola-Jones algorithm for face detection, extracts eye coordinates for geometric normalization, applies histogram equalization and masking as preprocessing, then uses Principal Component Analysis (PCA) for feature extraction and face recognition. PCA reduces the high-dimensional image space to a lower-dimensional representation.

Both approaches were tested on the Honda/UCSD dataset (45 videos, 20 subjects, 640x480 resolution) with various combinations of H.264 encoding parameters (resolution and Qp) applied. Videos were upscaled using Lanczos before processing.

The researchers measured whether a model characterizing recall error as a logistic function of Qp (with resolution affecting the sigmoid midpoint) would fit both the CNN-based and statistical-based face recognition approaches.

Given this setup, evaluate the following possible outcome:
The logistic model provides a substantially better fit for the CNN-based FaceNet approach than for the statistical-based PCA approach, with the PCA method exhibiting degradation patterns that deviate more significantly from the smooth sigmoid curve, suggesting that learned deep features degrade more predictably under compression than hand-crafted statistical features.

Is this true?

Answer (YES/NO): NO